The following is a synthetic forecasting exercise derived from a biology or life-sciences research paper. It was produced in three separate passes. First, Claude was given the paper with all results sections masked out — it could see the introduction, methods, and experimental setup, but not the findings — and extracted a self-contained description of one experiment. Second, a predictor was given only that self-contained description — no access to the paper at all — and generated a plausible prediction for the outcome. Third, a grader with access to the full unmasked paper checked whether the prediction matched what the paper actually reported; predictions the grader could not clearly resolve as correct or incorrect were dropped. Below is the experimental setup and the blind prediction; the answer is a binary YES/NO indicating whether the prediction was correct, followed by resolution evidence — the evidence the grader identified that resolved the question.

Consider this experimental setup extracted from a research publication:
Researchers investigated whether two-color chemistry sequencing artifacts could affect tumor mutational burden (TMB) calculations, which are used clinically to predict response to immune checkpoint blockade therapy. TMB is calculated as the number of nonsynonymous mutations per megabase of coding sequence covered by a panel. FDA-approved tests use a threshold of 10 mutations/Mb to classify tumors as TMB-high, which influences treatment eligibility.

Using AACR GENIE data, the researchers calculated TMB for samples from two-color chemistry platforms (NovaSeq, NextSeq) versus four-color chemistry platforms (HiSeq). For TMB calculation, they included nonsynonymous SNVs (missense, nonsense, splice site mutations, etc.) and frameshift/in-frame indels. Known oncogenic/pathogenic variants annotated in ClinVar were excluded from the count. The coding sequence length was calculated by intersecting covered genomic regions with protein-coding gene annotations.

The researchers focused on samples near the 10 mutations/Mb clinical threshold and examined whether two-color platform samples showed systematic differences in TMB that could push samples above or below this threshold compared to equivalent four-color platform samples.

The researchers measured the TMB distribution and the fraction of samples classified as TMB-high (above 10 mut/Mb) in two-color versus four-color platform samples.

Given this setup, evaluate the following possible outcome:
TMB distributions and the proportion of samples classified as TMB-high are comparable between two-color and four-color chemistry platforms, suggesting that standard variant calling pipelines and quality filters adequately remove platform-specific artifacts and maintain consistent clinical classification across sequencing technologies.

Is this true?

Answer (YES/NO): NO